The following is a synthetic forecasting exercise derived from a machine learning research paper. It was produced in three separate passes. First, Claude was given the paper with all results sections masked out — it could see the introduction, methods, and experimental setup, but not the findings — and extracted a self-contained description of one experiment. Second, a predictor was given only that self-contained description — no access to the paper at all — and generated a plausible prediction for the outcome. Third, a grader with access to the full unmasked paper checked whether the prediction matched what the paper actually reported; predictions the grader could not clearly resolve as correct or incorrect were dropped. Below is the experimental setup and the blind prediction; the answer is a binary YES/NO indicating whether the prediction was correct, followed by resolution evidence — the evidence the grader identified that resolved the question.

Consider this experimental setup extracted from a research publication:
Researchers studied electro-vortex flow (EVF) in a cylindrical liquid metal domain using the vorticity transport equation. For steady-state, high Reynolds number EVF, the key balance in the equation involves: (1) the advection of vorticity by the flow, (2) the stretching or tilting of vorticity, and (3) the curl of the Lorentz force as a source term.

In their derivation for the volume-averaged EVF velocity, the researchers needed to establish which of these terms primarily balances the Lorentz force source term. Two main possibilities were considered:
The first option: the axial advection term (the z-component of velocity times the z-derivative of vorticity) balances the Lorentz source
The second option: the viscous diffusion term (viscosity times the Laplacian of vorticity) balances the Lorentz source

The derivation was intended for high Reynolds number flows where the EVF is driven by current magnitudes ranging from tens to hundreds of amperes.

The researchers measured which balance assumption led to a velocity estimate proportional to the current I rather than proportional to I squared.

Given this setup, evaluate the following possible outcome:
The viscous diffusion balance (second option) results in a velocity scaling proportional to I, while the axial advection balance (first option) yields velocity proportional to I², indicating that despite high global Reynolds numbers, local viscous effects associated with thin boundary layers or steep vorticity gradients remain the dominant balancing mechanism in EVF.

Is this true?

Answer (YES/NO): NO